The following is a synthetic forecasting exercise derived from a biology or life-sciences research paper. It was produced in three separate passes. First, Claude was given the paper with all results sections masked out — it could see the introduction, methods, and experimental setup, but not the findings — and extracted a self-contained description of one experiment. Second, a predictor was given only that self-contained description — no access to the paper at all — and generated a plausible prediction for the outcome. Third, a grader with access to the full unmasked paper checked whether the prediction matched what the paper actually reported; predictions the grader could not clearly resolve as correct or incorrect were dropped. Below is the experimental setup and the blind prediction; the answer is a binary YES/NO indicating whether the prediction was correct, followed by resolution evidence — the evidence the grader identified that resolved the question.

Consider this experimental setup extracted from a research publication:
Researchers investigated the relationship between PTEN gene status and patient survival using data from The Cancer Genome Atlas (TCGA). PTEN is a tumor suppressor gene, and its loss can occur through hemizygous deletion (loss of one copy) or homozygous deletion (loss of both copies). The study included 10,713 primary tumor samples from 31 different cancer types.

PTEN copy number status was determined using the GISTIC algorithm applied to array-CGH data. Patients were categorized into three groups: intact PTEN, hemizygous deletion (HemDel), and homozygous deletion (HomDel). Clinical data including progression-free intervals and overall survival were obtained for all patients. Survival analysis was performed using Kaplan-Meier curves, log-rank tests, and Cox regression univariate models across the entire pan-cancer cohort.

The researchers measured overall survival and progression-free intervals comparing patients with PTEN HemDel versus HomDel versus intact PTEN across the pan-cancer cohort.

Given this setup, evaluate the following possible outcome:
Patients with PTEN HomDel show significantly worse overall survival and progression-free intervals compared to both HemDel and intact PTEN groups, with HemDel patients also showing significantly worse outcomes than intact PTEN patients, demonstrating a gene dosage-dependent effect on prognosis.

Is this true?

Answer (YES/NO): NO